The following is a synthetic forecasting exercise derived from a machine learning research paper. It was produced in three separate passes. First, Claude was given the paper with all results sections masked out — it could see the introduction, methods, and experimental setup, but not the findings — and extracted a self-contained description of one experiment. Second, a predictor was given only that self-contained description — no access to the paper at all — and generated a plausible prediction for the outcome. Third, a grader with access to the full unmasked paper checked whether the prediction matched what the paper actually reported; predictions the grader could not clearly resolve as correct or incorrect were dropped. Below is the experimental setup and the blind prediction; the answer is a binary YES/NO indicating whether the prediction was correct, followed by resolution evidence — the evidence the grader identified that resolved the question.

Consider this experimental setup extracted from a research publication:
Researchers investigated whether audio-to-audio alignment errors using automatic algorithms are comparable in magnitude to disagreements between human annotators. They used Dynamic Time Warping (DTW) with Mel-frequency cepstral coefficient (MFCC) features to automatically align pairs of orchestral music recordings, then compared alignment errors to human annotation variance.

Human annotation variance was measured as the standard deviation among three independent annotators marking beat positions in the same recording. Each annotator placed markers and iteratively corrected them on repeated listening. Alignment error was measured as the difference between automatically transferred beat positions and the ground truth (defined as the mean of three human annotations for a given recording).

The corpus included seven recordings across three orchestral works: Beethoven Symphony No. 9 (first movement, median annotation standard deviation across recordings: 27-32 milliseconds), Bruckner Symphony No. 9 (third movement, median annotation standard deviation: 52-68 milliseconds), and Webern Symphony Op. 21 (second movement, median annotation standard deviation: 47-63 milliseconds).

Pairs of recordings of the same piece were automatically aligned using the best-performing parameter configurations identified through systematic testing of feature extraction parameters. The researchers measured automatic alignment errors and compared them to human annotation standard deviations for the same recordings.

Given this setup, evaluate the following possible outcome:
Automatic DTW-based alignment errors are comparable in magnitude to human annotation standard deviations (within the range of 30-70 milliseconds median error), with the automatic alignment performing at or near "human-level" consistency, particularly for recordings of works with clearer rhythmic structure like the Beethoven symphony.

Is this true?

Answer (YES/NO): NO